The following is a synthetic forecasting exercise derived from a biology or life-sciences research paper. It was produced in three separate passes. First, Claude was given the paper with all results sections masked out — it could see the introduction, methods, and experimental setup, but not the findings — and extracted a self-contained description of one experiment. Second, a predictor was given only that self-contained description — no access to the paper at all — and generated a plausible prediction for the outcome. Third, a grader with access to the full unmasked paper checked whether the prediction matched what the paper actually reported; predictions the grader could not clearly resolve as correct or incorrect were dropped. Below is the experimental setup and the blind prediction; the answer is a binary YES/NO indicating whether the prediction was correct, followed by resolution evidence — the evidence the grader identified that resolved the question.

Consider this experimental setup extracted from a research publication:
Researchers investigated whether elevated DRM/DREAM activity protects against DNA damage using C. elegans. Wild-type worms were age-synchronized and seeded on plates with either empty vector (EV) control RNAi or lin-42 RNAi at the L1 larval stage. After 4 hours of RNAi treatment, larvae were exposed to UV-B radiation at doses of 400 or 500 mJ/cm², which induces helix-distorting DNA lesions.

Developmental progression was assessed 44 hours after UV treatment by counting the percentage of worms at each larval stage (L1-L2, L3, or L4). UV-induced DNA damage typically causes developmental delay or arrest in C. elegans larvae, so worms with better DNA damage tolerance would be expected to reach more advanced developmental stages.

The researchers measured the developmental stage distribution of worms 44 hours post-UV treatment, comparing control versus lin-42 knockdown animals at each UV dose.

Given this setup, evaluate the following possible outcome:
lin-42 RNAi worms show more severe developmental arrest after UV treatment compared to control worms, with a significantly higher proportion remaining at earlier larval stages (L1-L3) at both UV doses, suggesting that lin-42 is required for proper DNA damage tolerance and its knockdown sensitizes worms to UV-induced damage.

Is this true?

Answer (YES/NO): NO